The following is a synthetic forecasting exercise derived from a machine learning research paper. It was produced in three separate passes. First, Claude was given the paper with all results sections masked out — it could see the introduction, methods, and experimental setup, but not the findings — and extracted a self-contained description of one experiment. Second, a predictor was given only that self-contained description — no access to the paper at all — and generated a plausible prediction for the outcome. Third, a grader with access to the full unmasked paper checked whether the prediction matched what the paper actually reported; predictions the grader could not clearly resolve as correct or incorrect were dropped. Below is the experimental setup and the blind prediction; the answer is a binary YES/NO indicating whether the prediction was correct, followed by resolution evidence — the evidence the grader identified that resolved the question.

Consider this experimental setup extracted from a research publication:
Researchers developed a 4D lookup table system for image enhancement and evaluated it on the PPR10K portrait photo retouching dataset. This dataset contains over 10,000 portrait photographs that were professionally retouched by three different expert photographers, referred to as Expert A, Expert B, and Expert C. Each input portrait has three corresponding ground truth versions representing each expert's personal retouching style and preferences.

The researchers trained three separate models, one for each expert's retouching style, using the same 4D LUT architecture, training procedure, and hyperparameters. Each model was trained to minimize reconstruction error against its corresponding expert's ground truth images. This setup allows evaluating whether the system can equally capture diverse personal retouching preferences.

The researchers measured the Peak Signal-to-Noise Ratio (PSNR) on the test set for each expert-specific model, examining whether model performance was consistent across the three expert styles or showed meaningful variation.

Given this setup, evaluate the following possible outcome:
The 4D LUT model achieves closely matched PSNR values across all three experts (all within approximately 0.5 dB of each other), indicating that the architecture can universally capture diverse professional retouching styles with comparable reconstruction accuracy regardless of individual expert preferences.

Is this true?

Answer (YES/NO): YES